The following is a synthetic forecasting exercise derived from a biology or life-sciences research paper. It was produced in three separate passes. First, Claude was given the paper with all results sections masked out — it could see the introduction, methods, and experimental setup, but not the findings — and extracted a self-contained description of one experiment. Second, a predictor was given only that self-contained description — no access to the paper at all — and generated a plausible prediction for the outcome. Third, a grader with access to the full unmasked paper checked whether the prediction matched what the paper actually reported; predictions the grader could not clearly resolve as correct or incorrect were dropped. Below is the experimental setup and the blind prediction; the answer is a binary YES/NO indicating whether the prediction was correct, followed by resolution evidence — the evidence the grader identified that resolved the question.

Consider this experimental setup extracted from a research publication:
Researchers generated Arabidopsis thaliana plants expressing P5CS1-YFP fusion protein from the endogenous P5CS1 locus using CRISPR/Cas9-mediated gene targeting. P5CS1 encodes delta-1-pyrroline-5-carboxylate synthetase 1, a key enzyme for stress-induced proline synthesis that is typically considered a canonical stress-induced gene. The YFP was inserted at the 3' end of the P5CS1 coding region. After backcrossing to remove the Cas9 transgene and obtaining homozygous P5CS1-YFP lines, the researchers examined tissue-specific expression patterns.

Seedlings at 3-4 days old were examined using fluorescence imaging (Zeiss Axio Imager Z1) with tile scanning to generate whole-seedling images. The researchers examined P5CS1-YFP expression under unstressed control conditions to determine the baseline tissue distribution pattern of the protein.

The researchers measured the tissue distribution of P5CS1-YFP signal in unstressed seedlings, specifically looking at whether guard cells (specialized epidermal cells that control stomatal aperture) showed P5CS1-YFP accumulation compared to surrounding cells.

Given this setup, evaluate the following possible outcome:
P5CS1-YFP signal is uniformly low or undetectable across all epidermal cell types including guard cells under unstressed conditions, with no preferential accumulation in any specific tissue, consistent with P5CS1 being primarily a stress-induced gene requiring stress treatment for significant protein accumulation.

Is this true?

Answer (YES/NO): NO